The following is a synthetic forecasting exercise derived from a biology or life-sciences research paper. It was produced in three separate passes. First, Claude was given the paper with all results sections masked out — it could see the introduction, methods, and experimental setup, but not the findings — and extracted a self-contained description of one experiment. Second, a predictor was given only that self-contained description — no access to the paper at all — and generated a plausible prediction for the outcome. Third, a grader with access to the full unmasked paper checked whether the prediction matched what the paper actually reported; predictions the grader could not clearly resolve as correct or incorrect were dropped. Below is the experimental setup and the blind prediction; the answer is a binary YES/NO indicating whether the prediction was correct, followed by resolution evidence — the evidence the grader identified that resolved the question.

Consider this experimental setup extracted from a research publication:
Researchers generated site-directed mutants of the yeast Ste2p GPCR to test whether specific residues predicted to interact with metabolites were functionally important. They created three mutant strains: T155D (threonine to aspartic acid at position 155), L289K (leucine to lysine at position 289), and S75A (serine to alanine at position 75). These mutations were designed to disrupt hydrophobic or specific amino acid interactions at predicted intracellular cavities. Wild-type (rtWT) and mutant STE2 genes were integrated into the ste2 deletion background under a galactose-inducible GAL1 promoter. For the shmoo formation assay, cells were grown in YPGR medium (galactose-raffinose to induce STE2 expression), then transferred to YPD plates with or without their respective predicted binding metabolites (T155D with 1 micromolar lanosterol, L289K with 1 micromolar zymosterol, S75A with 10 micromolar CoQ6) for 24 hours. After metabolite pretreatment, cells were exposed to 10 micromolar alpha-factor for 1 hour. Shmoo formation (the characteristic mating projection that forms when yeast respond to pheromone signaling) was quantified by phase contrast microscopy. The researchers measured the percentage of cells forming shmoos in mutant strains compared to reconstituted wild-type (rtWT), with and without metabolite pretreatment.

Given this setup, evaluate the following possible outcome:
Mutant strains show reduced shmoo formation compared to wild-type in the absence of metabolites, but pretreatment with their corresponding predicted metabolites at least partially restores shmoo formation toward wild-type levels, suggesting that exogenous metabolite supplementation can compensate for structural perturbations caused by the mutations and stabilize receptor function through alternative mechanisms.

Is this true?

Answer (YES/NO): NO